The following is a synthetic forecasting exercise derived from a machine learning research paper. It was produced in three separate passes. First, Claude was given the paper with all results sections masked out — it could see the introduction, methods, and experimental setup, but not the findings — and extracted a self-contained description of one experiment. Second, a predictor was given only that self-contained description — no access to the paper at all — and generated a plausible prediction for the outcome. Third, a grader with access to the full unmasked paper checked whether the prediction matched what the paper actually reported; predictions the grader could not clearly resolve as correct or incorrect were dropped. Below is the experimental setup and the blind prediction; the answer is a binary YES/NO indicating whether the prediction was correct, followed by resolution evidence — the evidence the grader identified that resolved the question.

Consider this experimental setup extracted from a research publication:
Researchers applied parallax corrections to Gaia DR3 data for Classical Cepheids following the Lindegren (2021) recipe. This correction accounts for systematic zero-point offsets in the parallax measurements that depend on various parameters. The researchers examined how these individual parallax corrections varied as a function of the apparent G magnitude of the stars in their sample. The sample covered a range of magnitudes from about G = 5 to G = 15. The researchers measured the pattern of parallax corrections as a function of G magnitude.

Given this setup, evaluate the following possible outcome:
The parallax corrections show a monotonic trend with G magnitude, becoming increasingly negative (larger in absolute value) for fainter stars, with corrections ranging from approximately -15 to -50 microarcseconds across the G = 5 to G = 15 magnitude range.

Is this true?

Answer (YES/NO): NO